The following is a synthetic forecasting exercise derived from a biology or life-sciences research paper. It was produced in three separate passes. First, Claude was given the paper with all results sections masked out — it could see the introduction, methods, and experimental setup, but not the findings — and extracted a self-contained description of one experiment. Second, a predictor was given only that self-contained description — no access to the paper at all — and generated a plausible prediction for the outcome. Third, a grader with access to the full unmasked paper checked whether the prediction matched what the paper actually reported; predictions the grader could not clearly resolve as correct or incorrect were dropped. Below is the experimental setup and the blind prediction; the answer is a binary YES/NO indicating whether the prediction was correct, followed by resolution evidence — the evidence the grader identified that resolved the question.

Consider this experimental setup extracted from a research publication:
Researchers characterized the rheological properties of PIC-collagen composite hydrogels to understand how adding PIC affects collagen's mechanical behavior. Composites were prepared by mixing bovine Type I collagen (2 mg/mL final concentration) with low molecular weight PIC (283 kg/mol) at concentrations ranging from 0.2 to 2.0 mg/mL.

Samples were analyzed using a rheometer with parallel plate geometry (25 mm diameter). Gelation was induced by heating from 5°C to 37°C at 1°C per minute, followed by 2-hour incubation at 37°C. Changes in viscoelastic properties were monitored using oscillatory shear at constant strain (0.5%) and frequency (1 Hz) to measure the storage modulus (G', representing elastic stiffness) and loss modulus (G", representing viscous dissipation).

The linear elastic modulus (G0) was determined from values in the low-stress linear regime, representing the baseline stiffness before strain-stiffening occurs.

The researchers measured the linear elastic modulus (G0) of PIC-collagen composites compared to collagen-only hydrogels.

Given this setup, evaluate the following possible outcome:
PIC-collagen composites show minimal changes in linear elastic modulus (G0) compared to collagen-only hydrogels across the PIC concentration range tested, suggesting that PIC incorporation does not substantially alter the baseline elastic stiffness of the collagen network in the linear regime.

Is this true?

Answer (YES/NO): NO